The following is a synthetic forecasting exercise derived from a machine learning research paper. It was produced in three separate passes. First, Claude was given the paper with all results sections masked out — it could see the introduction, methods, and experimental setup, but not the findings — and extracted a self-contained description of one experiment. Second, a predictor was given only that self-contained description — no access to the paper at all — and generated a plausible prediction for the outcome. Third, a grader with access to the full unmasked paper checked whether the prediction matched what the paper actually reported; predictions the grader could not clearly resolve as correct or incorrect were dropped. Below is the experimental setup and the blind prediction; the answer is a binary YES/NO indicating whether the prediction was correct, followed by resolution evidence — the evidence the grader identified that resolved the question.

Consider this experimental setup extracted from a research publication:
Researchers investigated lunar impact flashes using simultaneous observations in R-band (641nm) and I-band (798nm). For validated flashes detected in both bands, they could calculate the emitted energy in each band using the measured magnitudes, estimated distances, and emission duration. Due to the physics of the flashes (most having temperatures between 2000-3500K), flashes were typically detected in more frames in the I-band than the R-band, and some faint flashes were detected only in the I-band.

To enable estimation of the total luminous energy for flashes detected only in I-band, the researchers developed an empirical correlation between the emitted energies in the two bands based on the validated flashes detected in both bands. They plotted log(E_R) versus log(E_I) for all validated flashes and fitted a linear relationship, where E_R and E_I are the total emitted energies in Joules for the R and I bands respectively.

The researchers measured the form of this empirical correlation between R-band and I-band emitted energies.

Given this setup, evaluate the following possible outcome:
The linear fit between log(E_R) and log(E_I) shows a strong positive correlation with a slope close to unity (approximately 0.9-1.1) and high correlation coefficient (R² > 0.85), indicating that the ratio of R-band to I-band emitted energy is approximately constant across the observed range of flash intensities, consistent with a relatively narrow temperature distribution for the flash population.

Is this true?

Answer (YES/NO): NO